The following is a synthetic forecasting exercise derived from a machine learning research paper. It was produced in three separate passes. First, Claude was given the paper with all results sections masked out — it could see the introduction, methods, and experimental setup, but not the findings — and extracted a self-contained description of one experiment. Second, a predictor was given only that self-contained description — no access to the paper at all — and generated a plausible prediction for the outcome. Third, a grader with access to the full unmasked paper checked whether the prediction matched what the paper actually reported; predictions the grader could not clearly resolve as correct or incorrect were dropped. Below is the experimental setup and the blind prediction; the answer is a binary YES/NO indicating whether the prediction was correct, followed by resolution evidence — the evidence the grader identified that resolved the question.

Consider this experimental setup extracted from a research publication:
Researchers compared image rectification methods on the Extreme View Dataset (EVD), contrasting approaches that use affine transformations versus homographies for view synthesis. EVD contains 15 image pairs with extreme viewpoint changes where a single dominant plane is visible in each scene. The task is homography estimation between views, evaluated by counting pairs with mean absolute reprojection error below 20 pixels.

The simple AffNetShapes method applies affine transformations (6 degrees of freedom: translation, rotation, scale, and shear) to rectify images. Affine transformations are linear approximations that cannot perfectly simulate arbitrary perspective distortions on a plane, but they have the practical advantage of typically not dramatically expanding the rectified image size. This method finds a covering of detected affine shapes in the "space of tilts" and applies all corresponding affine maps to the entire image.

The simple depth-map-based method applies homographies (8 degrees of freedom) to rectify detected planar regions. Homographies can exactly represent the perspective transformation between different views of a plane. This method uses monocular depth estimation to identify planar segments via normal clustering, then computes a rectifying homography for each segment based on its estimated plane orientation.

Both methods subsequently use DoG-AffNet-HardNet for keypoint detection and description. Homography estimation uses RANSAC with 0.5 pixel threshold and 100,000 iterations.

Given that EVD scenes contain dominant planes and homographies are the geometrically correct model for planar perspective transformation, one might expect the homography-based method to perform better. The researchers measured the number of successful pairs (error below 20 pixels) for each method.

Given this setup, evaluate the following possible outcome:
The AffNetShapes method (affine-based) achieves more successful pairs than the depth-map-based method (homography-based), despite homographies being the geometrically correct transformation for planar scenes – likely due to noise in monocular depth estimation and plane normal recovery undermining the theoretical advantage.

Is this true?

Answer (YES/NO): YES